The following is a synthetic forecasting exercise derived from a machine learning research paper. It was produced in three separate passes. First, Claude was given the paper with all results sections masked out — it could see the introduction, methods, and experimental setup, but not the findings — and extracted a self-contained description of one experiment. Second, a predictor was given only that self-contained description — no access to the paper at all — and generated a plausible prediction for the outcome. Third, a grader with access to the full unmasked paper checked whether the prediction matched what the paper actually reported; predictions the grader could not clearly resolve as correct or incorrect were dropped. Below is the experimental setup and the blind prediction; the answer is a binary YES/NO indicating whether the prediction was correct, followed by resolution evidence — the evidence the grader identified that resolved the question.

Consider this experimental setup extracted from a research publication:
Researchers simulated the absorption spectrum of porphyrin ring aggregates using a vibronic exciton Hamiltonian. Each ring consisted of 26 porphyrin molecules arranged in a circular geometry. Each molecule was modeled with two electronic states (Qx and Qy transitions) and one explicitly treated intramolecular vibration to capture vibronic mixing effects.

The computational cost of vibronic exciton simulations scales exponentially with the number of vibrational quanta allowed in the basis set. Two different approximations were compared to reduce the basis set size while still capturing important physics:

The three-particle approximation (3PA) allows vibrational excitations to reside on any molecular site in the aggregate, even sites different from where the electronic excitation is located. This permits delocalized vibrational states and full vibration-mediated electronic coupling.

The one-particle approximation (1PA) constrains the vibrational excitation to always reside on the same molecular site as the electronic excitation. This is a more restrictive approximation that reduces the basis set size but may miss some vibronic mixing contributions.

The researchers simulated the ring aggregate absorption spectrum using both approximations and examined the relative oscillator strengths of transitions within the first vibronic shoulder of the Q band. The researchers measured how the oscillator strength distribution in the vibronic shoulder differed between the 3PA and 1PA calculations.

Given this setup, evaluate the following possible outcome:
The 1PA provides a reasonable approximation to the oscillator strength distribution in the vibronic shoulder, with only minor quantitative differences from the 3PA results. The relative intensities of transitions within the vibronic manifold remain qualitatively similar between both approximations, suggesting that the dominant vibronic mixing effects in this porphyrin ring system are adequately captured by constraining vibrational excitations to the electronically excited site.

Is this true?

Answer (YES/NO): NO